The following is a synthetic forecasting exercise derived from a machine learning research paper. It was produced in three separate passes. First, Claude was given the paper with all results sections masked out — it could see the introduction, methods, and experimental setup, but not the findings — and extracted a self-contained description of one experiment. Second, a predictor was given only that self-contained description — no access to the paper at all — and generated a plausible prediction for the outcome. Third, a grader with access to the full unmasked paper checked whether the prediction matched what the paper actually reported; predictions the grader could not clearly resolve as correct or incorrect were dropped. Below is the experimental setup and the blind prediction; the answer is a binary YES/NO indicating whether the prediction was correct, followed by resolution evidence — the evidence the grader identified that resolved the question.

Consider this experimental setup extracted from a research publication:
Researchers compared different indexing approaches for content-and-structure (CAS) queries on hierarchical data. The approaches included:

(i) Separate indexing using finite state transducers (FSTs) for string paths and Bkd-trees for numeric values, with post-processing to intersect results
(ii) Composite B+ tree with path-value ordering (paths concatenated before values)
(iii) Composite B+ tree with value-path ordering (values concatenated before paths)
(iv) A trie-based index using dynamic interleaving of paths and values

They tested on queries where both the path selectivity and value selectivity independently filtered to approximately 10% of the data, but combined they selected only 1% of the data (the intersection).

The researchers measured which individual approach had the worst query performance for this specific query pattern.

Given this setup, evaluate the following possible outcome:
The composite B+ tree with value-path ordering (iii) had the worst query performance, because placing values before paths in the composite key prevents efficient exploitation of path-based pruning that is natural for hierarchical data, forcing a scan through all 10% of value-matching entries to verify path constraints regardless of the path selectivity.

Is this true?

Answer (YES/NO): NO